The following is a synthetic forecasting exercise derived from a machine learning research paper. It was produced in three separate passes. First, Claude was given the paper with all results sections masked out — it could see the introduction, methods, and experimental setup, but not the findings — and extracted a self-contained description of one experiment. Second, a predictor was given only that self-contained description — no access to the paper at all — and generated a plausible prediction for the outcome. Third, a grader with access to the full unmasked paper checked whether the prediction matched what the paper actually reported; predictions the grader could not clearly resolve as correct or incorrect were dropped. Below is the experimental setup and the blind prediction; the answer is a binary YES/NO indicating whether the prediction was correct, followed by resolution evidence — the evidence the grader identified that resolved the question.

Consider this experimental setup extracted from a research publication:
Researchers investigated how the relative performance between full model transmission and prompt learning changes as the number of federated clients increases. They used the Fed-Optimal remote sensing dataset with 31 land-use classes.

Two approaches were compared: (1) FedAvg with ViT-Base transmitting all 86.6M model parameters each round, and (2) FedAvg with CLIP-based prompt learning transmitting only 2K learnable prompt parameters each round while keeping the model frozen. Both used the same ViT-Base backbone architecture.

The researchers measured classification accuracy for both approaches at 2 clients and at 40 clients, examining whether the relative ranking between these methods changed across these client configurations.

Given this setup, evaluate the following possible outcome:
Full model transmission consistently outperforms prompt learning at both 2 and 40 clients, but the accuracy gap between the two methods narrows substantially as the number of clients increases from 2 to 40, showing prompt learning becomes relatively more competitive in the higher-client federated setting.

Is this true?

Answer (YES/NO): NO